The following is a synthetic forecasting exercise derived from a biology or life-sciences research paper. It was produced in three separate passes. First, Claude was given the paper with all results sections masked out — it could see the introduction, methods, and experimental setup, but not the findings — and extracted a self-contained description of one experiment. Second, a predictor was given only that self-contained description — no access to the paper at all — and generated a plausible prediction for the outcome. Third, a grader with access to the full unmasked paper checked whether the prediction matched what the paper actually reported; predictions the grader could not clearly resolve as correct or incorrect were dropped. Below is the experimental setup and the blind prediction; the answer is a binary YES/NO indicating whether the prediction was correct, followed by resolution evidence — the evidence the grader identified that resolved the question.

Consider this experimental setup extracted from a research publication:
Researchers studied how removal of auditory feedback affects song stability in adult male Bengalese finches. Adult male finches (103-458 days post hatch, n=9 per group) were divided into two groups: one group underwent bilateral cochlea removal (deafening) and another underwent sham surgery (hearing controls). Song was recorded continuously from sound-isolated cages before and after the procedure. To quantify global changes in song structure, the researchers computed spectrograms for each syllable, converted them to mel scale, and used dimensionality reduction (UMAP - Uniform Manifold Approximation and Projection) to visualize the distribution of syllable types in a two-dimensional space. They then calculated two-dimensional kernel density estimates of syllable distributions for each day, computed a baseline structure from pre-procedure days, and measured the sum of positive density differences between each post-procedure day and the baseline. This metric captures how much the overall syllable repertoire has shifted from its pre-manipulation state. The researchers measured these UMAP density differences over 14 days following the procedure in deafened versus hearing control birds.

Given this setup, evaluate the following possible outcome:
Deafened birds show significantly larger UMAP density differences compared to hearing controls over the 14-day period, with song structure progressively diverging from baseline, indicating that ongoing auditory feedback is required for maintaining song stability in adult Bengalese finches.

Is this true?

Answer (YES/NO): YES